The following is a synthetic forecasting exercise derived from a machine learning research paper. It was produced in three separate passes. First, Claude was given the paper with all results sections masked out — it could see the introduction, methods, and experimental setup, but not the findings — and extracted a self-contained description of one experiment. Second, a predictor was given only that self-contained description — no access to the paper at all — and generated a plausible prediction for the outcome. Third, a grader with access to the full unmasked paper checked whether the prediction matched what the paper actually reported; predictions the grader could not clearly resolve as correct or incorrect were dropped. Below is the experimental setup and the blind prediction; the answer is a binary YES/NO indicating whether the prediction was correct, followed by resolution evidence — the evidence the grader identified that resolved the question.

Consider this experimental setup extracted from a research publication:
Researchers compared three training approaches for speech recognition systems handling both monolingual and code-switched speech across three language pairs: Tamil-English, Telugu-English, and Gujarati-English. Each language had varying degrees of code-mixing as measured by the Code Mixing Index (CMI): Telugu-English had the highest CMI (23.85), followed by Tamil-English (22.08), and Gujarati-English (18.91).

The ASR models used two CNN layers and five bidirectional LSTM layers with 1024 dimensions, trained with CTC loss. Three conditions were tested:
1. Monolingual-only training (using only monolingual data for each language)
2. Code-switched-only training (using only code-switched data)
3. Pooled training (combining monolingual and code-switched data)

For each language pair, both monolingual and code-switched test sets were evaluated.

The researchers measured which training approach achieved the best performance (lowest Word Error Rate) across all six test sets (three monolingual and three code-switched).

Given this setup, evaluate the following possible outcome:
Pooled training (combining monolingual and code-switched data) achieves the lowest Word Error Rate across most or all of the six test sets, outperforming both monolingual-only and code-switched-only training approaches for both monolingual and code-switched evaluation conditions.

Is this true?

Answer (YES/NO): YES